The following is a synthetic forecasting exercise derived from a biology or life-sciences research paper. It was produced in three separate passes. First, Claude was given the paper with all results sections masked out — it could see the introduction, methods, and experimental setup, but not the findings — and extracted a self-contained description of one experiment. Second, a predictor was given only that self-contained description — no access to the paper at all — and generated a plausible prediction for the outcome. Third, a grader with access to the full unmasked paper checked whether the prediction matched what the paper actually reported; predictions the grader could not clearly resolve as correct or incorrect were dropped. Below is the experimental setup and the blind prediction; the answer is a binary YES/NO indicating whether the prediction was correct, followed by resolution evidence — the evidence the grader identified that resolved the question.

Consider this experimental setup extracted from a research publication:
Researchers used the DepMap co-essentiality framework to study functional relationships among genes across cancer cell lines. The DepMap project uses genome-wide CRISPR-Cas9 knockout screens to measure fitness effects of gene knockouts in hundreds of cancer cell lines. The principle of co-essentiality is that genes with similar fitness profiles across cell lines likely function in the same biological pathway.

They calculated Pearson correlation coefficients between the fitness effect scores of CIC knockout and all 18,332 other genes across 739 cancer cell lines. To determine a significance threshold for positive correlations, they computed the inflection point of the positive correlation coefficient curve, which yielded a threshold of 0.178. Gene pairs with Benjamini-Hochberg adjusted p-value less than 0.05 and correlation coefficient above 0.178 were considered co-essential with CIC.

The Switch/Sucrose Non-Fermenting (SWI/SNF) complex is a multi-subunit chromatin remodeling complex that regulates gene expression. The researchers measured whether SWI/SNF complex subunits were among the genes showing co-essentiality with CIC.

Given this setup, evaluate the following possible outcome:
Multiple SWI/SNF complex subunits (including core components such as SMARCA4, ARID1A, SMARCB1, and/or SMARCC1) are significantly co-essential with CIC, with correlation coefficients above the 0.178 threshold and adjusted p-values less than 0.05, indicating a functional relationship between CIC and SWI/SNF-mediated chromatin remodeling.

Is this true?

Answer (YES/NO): NO